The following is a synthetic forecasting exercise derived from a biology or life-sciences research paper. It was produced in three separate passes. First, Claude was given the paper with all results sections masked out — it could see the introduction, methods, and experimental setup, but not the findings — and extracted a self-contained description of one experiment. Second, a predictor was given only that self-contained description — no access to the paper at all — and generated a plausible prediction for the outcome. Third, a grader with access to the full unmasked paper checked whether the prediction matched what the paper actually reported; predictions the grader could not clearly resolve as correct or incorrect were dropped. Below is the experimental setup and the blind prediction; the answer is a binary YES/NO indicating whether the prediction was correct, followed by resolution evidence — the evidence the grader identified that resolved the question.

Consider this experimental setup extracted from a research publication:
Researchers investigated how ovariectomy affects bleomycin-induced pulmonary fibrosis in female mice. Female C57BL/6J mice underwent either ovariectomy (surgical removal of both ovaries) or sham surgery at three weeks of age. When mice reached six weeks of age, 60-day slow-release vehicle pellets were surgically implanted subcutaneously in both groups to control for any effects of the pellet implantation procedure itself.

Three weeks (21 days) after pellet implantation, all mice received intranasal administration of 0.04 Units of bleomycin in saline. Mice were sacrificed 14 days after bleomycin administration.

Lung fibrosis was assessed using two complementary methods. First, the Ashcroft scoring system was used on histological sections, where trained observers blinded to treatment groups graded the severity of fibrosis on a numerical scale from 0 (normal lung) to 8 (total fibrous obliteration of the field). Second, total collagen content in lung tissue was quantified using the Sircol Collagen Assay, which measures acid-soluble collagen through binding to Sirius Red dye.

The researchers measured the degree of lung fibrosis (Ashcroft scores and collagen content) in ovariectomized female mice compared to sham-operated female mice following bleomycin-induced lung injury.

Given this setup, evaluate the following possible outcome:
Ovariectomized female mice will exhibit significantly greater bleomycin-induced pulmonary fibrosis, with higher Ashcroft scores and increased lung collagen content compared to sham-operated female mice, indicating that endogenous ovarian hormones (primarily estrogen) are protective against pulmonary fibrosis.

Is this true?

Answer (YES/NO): NO